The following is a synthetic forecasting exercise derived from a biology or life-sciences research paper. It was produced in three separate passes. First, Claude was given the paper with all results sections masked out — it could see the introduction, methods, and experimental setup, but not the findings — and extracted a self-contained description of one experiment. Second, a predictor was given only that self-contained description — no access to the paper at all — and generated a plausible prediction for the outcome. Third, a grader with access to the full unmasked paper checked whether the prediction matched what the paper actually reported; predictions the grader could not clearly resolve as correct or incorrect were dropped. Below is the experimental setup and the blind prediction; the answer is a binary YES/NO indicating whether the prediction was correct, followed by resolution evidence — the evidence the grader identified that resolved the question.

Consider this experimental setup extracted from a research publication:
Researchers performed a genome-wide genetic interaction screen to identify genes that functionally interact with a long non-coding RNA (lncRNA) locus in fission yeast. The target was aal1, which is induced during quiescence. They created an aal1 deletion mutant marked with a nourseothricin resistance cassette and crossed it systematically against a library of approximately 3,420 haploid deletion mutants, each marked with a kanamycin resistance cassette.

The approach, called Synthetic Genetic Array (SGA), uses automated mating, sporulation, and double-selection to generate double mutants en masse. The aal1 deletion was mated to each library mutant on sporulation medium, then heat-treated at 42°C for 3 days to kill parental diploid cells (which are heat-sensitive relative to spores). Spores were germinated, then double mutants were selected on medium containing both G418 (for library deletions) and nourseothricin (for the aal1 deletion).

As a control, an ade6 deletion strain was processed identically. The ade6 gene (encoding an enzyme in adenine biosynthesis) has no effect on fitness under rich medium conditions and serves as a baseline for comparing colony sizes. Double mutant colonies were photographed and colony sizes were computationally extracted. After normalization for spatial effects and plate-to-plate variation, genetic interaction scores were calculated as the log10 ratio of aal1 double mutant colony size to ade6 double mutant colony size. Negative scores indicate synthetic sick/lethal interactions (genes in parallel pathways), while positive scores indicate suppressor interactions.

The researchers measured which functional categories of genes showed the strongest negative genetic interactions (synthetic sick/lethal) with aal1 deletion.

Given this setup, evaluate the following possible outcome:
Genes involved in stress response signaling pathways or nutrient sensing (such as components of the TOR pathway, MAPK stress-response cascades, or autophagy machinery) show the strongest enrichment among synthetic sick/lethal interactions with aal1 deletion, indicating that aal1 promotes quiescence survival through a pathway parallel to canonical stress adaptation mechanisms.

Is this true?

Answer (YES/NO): NO